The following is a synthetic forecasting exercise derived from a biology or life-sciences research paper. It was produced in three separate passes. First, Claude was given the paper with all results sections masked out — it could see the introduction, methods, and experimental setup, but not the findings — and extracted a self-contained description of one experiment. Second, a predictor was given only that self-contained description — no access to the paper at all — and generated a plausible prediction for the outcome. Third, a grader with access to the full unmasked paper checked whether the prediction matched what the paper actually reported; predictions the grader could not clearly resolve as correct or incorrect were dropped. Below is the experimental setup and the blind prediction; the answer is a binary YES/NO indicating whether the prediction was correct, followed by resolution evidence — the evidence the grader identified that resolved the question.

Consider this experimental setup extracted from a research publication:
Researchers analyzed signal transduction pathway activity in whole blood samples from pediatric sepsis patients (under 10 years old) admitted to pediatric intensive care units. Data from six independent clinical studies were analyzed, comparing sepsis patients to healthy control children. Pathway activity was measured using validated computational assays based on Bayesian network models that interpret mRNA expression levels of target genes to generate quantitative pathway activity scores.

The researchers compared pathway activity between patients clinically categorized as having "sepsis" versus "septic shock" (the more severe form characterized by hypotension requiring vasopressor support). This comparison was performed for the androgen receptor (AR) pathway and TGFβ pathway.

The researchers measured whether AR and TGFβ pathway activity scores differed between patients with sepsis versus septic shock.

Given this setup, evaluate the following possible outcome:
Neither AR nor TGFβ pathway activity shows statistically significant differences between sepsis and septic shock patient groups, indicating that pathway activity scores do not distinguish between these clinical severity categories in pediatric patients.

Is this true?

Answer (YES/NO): YES